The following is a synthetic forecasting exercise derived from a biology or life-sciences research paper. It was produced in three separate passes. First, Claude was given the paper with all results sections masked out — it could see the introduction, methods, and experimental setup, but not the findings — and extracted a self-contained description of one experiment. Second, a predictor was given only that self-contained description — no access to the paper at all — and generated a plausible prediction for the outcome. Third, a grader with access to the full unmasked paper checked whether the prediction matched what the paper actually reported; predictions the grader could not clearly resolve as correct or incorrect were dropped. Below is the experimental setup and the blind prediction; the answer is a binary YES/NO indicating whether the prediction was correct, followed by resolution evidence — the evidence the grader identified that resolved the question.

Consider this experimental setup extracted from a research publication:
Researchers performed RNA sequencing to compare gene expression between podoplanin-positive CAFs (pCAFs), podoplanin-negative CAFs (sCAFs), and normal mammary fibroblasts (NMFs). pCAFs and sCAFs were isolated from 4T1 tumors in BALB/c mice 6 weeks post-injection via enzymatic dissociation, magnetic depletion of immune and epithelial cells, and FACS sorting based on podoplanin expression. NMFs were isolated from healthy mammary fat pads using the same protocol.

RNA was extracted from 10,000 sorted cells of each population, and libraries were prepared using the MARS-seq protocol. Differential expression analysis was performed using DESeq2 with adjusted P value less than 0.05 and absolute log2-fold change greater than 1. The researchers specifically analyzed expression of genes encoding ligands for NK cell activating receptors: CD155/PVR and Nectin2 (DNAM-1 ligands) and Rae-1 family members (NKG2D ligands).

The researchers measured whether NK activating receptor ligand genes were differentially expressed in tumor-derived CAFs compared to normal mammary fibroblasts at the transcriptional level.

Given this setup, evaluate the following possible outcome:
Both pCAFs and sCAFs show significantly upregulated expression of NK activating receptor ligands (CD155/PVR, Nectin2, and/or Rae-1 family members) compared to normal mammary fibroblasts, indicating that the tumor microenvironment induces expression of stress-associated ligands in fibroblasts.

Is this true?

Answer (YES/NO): YES